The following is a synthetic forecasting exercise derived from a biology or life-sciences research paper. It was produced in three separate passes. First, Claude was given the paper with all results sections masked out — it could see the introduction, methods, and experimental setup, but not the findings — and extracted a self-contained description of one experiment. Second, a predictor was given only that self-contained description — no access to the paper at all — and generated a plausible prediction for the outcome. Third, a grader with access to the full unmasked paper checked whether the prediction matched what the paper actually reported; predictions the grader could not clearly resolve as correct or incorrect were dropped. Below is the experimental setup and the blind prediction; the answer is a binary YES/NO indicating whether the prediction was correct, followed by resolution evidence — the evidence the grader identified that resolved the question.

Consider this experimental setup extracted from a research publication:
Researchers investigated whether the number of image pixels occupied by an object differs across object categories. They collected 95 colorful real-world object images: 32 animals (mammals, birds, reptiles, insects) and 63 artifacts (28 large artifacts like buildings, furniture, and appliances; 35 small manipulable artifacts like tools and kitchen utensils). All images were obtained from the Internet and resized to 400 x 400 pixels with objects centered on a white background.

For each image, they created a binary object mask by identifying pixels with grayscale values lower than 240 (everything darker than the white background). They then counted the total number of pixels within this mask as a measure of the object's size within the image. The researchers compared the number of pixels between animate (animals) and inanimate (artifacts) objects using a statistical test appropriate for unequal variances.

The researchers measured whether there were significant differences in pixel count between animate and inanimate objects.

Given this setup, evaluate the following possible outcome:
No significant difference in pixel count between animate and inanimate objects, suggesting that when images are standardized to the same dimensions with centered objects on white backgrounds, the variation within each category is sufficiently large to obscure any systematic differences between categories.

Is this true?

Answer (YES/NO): YES